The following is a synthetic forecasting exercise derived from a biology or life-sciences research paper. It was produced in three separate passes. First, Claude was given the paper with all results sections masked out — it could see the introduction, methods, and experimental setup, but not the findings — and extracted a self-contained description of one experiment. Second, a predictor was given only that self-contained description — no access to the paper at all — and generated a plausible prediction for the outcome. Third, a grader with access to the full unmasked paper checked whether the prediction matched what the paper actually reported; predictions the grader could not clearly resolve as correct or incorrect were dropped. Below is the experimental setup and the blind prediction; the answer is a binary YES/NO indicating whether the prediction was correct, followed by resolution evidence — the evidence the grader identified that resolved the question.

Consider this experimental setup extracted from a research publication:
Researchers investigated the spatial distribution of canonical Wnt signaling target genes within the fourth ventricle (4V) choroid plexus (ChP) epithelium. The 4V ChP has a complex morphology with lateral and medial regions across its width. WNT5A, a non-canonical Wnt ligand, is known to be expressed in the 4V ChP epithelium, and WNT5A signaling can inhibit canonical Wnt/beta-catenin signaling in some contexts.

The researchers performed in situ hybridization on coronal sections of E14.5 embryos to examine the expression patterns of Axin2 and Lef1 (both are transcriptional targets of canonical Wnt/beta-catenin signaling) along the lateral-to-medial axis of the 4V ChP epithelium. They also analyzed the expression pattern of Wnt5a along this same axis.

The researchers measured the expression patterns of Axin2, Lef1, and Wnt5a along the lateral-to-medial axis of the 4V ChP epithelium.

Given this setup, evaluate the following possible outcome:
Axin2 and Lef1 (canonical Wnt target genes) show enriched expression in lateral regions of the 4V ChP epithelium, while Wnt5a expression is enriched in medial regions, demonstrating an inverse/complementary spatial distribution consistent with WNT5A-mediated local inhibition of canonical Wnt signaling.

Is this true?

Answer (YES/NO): YES